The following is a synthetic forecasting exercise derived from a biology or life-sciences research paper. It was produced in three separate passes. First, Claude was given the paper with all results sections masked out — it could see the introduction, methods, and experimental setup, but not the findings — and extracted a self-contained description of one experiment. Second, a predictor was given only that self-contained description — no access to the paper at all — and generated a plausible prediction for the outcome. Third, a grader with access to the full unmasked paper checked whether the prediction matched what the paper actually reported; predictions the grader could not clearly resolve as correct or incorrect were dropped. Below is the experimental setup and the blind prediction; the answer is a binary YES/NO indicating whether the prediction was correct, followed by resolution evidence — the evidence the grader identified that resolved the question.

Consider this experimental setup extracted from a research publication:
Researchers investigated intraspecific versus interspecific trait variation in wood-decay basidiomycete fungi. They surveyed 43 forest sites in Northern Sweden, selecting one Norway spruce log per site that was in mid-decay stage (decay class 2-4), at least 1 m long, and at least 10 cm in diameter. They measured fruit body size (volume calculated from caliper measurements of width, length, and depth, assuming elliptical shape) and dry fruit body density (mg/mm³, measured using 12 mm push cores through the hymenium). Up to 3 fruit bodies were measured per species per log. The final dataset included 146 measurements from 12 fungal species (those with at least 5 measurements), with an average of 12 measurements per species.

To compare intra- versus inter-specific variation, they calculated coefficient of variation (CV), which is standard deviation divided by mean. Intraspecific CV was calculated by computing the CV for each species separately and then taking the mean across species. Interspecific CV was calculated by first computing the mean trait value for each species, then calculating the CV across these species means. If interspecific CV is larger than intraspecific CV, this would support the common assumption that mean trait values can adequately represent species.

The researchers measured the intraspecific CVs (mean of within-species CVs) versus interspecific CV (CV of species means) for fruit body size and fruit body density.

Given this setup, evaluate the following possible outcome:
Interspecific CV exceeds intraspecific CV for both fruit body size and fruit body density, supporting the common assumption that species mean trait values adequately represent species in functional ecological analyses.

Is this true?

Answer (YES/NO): NO